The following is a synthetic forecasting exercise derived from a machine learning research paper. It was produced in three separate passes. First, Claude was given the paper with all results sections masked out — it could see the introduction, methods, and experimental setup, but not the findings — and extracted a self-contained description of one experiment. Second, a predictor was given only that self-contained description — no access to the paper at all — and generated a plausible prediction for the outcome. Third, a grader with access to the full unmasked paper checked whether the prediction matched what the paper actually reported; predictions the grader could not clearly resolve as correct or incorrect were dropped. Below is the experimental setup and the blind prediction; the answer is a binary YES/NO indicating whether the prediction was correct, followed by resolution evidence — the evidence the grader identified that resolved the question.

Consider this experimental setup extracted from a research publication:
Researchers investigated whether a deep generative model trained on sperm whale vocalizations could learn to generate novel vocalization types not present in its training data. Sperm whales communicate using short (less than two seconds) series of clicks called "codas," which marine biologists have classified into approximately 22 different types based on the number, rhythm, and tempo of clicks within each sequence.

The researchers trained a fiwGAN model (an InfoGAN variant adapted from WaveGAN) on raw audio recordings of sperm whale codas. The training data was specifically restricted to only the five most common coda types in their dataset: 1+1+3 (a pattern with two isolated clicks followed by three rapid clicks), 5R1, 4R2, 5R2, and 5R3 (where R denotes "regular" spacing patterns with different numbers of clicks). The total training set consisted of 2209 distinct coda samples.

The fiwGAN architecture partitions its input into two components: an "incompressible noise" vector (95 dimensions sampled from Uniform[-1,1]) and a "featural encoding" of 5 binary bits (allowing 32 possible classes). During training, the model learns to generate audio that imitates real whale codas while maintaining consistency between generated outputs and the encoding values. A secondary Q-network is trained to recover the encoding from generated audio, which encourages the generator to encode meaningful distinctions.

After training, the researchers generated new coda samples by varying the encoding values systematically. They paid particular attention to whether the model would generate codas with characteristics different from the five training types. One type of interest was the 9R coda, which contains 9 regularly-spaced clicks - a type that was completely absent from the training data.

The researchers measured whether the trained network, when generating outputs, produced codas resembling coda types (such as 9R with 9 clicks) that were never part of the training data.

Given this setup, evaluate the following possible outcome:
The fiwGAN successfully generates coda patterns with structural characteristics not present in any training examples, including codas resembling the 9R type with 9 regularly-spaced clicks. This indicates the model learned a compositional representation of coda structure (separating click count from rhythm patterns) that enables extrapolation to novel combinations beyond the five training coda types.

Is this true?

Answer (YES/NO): YES